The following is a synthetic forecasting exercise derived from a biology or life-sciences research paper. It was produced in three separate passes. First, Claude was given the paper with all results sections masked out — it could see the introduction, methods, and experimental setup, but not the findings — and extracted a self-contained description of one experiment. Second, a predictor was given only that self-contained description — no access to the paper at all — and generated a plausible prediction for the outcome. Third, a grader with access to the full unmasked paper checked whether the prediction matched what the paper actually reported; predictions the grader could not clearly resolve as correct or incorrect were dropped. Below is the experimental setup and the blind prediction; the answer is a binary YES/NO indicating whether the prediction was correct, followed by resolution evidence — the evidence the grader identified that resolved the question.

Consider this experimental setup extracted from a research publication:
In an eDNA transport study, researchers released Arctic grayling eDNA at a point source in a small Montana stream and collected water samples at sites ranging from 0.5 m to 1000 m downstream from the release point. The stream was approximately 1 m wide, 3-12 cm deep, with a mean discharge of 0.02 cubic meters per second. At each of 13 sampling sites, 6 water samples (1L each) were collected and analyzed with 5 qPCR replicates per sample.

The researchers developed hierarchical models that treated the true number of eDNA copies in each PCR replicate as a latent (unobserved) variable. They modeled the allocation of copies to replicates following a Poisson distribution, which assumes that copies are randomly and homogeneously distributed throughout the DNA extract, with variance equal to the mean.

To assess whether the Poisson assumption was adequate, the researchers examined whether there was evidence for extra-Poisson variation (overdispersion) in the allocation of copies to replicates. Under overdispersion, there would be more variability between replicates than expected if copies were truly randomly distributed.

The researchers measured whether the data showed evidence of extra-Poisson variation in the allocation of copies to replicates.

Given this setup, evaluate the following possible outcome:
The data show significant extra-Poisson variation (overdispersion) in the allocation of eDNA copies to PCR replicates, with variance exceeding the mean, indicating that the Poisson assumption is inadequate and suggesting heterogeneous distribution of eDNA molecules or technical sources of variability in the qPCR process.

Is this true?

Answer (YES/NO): NO